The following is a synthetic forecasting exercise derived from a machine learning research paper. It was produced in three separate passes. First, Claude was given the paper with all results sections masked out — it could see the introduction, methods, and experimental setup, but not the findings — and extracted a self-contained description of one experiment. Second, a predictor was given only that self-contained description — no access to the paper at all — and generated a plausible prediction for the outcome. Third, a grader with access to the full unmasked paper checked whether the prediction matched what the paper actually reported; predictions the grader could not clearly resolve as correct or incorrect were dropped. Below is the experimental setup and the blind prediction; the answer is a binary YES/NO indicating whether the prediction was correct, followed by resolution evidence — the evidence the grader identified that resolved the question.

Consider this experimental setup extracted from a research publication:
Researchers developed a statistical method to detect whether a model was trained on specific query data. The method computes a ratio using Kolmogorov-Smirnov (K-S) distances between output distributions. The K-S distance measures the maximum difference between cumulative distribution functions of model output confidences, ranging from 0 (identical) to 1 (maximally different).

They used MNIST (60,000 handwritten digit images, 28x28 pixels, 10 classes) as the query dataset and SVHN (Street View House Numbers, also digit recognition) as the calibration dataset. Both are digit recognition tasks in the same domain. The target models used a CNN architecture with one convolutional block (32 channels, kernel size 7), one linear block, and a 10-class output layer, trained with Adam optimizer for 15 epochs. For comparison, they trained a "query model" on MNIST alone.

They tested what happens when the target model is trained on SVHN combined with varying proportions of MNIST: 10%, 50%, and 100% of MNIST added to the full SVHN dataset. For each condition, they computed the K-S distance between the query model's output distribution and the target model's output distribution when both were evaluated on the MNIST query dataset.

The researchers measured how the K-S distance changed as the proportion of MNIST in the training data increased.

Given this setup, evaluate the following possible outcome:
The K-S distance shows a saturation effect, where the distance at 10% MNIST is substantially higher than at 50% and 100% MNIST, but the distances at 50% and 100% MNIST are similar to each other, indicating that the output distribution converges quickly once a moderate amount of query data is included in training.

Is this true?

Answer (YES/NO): NO